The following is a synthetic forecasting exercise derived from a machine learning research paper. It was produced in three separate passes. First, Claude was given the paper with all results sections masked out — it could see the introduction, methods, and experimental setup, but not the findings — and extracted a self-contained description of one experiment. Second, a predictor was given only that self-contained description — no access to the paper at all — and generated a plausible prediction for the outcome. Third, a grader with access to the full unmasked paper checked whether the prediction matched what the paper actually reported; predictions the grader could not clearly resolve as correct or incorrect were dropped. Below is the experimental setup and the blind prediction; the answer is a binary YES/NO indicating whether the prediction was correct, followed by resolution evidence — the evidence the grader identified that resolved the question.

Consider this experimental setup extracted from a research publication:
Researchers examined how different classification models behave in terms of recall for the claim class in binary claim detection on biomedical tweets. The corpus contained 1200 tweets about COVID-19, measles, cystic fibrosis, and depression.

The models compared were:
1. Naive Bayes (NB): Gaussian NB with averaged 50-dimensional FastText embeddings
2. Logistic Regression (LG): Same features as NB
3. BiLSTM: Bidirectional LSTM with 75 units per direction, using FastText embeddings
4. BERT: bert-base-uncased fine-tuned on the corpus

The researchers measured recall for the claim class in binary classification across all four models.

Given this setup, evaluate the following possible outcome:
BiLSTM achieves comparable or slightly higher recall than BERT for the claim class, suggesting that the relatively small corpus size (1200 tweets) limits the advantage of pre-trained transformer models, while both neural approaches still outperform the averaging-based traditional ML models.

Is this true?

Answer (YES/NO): NO